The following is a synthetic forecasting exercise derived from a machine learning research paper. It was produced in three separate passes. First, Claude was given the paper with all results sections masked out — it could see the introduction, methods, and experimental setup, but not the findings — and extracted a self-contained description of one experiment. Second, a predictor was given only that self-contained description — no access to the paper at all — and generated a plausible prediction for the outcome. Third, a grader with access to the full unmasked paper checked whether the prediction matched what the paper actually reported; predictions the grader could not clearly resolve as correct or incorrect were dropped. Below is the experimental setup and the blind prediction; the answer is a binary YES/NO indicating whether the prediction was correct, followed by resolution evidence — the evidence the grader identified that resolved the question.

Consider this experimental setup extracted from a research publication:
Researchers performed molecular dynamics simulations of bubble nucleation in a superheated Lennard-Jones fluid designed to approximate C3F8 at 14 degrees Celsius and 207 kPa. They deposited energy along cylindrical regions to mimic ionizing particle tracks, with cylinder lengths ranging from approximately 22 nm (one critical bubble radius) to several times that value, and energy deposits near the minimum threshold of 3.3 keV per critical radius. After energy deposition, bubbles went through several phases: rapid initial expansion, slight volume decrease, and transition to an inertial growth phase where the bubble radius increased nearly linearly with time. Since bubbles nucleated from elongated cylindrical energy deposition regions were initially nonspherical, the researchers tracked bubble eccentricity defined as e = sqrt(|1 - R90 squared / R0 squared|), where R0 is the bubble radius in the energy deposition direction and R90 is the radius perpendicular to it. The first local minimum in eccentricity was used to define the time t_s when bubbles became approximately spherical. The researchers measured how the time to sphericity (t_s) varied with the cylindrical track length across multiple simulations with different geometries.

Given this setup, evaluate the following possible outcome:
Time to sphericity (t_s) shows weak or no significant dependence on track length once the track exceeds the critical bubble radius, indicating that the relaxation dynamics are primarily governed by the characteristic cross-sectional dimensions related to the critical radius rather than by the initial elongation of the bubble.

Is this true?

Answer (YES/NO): NO